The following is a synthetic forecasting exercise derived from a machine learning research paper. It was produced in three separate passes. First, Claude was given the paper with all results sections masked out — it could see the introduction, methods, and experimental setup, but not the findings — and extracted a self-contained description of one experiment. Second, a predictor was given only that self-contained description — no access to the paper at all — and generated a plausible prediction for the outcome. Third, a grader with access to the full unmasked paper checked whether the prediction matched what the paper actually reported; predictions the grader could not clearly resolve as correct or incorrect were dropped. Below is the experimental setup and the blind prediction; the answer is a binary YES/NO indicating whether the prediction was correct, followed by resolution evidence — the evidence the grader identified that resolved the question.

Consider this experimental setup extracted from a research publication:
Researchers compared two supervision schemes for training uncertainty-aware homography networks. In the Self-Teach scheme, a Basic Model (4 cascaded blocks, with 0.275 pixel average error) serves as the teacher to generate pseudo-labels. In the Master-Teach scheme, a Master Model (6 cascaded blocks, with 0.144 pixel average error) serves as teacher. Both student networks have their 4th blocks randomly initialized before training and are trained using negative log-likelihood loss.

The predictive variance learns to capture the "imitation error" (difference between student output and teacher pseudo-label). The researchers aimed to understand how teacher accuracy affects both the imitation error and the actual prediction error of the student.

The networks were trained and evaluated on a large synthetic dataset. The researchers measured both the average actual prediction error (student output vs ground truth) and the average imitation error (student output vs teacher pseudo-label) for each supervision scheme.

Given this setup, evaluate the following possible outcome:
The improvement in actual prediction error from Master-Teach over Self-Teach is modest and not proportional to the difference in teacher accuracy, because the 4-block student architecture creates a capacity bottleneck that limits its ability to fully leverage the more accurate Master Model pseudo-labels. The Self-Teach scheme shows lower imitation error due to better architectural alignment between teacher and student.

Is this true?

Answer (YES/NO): NO